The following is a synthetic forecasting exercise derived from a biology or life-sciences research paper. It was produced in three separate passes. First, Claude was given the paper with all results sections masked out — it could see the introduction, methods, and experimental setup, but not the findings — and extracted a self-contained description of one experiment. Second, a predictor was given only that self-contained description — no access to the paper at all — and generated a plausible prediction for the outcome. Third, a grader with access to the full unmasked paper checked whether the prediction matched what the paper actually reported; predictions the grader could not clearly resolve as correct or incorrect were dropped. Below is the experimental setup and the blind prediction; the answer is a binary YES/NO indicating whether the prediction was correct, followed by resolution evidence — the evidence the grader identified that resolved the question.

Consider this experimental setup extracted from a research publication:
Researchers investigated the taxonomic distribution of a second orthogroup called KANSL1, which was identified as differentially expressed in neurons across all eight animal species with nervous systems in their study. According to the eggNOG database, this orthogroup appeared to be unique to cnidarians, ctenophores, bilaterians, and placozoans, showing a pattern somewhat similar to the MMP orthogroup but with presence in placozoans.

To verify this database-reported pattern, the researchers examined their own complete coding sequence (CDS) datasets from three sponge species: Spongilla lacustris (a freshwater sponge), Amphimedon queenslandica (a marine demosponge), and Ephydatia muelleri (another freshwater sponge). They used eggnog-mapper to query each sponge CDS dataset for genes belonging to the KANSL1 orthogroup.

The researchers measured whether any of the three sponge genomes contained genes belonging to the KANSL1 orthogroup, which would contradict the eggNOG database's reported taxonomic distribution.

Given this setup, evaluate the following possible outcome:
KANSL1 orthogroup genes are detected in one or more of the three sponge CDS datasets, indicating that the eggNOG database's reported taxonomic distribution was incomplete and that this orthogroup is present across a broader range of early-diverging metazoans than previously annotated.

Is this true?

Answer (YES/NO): YES